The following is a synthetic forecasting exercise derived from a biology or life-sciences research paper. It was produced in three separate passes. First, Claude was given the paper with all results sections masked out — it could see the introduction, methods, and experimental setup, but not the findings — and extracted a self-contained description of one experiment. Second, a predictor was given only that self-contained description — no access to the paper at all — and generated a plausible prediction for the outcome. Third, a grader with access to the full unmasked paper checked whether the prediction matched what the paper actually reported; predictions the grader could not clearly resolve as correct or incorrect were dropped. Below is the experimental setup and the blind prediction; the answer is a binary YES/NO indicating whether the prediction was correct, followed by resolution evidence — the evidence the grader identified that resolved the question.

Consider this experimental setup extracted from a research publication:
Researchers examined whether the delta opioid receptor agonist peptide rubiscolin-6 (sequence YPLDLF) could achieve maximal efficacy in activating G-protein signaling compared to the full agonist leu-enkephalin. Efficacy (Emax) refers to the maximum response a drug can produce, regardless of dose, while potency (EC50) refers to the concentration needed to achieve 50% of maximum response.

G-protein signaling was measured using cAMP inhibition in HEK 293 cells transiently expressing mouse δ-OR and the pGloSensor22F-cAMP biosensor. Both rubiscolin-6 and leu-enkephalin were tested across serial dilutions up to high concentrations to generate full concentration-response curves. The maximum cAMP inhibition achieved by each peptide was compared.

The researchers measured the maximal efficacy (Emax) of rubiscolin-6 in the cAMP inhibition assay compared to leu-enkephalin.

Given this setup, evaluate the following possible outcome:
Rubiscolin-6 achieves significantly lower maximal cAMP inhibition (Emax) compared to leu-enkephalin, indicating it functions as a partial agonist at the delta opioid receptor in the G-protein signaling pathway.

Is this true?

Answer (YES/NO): NO